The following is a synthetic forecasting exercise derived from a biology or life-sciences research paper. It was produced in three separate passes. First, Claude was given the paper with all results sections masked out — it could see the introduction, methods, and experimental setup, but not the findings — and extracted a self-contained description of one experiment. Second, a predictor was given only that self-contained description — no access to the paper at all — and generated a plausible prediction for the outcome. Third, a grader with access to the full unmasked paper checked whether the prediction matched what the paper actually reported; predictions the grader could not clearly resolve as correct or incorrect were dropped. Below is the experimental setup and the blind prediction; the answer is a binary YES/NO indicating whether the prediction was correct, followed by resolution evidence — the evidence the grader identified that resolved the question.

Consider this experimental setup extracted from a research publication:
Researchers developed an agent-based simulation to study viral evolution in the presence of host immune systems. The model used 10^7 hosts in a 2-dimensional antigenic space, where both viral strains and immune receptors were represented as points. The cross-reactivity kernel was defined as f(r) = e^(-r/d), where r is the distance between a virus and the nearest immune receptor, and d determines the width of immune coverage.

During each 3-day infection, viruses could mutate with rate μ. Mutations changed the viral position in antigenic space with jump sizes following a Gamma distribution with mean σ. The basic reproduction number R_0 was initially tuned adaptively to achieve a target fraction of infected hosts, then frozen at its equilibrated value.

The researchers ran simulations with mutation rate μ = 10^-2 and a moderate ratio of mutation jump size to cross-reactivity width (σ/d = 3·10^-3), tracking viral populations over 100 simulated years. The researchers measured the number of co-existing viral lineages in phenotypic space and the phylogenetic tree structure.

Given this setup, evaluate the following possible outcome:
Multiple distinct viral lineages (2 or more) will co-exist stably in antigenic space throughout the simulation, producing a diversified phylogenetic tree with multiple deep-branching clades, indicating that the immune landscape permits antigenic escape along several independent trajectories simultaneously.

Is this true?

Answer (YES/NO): NO